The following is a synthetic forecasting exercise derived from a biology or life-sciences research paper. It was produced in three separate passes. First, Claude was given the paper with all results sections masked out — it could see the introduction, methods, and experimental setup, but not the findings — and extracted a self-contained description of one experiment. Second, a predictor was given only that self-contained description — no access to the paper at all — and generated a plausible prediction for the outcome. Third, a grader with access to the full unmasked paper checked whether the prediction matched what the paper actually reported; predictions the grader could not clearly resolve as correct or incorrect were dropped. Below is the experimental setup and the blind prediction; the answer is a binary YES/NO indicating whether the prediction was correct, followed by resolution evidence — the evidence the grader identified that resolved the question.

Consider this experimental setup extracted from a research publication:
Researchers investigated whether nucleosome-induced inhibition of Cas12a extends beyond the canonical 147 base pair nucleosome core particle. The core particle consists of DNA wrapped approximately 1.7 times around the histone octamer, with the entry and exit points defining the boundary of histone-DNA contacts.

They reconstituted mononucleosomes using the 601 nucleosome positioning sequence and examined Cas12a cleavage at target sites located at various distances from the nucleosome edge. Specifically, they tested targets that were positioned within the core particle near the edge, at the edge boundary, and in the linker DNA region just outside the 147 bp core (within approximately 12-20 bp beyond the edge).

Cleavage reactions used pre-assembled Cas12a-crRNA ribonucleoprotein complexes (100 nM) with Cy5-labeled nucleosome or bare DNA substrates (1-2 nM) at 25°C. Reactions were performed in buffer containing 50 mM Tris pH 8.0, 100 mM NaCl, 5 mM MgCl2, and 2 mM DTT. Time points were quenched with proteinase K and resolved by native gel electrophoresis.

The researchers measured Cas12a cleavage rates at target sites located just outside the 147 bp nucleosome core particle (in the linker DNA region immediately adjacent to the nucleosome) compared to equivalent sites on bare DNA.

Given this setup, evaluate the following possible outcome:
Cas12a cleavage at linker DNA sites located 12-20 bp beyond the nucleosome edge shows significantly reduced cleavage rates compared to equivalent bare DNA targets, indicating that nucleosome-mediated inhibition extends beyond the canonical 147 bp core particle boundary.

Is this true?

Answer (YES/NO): NO